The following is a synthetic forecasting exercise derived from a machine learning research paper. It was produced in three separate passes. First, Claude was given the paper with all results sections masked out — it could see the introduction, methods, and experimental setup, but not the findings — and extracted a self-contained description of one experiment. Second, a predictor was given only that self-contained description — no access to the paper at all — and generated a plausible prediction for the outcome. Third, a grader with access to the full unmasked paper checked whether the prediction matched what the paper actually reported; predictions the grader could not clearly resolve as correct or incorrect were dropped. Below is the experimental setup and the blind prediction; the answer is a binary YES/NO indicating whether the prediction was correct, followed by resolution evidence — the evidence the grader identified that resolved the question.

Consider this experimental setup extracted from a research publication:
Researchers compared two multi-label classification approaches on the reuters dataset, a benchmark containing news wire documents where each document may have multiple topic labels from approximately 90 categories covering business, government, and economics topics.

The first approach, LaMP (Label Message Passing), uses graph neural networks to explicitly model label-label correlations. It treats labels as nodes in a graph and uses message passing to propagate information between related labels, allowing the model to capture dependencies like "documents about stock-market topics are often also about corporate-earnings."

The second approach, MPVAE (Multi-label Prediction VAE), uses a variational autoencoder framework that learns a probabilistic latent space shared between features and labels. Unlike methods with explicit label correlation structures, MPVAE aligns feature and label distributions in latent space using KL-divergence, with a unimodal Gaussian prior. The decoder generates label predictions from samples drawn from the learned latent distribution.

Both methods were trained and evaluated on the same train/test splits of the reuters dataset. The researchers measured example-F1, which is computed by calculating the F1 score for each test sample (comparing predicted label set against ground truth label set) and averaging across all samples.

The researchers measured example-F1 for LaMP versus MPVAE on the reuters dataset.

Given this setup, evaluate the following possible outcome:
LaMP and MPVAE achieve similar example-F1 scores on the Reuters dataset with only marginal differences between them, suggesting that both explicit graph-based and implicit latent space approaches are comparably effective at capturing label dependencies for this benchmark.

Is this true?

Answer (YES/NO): NO